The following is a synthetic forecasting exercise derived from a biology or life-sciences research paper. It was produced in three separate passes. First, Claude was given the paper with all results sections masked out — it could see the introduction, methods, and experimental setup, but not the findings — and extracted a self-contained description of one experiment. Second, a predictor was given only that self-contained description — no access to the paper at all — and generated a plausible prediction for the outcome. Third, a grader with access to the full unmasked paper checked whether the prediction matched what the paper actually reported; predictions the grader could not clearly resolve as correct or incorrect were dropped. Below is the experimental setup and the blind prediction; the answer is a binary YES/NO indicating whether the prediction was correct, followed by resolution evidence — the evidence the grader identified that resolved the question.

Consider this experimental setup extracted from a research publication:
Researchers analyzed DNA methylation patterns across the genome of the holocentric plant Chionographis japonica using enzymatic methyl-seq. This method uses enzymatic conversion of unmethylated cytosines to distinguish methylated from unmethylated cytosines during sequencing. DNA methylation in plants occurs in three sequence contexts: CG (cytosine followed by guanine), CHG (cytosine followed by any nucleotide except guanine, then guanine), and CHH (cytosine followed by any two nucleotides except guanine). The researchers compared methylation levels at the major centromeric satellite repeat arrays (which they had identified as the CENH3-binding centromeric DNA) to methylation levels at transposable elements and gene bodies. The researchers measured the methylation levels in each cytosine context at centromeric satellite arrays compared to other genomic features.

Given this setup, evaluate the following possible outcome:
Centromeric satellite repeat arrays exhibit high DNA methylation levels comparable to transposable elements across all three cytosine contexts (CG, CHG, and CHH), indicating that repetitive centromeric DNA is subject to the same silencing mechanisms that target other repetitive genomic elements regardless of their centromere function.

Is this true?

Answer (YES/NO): NO